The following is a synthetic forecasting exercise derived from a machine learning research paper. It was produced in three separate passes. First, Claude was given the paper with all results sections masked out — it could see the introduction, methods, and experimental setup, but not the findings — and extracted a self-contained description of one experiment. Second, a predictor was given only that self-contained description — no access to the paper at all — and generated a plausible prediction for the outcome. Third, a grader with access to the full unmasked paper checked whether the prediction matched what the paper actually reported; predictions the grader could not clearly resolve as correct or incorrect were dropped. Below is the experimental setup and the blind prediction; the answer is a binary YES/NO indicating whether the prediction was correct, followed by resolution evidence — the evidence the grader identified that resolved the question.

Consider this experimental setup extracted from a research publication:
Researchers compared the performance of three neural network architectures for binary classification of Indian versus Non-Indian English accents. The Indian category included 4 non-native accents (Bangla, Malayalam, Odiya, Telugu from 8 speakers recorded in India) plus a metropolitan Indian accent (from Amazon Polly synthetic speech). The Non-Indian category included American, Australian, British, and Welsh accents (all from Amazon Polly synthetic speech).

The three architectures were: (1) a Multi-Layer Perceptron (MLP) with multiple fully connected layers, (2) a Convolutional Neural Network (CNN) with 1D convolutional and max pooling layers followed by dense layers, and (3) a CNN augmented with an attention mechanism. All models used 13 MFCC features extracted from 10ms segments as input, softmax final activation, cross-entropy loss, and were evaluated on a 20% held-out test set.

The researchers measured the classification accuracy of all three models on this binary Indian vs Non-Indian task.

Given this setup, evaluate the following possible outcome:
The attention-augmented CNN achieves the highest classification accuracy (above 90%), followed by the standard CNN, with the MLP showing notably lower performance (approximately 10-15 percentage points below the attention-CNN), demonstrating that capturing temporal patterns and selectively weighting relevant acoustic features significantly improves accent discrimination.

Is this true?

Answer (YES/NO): NO